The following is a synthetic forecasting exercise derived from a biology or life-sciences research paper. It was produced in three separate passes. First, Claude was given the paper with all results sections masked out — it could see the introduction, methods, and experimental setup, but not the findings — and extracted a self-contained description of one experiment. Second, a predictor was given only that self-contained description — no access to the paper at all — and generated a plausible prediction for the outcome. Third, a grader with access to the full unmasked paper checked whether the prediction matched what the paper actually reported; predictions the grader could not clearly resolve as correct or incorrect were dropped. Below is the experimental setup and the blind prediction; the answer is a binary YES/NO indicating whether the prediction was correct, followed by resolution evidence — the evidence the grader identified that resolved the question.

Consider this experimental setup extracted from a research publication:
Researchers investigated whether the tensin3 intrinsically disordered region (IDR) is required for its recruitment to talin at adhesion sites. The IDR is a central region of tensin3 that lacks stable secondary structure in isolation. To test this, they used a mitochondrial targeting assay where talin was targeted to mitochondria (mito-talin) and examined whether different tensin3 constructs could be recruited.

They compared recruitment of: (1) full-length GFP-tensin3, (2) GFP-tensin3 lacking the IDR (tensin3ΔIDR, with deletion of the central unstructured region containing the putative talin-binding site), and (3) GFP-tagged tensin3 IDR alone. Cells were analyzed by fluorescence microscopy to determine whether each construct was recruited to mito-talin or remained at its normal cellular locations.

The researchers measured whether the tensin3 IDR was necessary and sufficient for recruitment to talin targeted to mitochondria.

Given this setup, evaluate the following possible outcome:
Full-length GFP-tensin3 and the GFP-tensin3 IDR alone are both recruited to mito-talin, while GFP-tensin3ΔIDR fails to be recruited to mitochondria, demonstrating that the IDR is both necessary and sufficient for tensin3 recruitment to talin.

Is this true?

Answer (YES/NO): YES